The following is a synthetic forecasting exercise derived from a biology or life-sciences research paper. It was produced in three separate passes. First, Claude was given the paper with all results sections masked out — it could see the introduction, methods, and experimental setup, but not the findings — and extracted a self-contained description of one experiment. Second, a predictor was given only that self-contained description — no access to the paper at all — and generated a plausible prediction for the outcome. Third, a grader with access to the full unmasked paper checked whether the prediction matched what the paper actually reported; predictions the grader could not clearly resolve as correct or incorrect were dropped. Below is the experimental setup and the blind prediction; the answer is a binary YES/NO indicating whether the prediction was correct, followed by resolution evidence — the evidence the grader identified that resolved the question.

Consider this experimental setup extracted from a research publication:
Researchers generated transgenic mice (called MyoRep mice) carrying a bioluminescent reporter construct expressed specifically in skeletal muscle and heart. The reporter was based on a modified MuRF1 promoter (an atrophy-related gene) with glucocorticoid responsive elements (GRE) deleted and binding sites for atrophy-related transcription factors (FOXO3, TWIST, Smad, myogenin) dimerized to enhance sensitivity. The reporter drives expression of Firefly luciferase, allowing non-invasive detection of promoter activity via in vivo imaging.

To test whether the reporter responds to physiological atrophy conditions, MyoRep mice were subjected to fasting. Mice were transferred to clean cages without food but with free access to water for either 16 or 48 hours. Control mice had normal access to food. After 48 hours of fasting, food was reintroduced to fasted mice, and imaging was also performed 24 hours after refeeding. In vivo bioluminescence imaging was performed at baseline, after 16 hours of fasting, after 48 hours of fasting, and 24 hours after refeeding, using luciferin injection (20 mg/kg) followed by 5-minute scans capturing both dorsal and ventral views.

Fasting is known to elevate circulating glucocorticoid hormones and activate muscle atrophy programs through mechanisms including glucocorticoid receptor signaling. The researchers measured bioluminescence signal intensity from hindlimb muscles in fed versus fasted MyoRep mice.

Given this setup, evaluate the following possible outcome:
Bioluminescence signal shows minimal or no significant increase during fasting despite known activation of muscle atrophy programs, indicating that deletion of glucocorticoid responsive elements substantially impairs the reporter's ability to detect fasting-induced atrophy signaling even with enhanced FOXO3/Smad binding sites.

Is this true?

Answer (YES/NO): YES